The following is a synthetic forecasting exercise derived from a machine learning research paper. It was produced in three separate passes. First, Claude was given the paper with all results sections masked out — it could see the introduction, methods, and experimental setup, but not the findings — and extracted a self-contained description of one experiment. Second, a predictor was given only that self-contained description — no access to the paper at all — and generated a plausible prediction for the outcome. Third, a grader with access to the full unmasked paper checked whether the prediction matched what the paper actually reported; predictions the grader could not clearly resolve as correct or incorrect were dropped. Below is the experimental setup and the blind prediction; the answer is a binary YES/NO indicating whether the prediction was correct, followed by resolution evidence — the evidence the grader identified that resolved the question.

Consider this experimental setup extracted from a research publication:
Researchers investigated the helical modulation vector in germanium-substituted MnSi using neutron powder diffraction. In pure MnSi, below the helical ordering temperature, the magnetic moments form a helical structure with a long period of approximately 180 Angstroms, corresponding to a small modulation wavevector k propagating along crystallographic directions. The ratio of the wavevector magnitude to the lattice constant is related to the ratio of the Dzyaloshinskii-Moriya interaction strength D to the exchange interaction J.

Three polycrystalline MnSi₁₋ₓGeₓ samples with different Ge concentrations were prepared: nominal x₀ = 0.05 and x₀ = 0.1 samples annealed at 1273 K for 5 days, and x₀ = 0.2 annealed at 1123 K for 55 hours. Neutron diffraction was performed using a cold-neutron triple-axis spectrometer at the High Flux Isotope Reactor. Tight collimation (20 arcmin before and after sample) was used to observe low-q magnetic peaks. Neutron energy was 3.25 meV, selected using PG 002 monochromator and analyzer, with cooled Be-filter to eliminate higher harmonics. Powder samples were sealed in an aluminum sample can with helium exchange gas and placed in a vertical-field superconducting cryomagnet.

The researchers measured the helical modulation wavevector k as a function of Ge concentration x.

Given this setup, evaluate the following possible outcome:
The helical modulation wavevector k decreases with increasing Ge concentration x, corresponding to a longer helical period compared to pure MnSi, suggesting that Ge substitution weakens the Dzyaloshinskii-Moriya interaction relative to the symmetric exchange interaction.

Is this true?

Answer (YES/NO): NO